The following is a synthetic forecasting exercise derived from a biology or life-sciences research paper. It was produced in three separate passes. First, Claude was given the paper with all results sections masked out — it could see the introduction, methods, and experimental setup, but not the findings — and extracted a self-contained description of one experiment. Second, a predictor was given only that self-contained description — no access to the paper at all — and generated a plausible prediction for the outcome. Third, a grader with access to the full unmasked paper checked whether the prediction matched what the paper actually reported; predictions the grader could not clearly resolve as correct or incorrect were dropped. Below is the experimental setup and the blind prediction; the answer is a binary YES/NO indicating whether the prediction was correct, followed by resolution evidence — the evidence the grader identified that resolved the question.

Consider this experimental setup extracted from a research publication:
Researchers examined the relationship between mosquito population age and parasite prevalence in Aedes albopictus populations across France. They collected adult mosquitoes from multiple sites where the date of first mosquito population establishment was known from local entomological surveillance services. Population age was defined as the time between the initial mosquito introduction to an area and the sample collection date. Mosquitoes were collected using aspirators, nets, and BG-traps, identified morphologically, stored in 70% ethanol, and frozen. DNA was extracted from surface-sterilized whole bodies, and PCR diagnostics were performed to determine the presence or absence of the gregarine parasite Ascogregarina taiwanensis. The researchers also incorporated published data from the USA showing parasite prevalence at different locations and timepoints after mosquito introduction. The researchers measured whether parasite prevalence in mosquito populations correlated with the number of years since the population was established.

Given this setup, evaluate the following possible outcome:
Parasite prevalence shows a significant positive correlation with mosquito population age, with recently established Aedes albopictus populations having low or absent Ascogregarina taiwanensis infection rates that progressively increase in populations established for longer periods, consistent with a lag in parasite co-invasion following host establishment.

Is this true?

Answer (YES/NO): YES